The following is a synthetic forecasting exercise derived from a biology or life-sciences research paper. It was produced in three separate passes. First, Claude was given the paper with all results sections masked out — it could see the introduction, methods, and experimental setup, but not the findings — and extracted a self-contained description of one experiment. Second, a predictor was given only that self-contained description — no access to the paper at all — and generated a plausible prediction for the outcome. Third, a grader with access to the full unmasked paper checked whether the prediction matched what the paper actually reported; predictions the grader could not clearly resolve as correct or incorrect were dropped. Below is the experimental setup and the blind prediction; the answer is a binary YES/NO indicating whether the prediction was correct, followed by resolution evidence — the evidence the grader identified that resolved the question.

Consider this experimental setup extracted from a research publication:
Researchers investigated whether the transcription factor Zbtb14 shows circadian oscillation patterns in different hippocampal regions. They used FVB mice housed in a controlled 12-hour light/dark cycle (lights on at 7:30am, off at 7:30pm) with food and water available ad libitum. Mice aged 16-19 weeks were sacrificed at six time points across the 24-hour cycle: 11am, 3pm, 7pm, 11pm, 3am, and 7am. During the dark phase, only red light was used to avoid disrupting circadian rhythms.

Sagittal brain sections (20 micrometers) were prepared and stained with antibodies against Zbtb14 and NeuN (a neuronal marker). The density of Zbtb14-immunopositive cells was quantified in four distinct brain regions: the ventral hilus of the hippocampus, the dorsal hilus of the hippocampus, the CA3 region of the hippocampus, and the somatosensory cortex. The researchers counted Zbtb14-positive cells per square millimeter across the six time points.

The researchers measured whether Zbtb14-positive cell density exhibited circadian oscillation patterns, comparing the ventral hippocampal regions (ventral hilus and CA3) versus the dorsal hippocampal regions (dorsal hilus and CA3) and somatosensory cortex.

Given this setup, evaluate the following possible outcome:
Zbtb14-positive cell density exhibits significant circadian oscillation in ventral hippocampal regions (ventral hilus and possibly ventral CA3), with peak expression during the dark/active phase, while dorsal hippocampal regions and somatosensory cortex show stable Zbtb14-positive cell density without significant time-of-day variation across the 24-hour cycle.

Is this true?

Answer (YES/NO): NO